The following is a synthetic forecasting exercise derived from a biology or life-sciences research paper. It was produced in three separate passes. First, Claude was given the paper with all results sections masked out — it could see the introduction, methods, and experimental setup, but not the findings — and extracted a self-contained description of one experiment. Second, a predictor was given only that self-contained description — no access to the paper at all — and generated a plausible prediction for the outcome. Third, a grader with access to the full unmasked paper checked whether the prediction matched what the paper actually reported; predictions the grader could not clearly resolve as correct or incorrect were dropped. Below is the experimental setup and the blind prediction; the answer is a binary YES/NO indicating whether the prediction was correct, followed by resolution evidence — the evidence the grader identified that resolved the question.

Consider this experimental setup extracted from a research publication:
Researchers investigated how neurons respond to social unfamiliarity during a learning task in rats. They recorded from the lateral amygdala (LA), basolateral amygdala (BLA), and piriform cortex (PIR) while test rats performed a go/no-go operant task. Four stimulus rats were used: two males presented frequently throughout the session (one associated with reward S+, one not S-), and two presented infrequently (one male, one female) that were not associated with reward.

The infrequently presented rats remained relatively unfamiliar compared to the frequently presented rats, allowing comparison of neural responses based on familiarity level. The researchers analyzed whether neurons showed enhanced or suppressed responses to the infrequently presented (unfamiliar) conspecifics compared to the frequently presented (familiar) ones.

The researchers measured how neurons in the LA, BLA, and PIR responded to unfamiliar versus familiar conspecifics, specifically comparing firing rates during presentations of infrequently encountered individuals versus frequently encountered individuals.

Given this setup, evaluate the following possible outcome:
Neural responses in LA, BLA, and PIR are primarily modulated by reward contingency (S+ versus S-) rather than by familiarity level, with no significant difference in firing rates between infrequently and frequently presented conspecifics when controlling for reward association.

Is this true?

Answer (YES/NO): NO